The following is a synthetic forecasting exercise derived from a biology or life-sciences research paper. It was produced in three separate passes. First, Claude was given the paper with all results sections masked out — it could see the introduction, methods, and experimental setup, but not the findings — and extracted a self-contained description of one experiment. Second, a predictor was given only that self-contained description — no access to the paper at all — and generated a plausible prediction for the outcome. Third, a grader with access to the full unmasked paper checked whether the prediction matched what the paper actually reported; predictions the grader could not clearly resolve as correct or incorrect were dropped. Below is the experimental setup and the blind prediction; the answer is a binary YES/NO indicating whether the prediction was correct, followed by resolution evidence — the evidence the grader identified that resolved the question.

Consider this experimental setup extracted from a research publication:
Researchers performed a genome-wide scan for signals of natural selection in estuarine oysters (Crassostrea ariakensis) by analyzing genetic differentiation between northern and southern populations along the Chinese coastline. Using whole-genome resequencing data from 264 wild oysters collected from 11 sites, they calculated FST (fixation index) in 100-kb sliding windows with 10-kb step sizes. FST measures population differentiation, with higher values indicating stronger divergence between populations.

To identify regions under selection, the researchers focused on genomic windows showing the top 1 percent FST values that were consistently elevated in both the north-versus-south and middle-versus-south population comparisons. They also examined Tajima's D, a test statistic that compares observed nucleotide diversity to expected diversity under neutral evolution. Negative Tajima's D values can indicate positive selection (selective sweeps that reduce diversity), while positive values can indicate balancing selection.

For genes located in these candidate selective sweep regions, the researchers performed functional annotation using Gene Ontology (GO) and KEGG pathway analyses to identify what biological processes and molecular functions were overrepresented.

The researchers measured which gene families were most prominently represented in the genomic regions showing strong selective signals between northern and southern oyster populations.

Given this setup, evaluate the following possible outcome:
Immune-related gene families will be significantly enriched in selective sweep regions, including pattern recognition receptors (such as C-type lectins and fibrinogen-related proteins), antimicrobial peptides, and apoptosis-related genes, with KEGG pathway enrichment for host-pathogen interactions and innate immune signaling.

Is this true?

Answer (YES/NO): NO